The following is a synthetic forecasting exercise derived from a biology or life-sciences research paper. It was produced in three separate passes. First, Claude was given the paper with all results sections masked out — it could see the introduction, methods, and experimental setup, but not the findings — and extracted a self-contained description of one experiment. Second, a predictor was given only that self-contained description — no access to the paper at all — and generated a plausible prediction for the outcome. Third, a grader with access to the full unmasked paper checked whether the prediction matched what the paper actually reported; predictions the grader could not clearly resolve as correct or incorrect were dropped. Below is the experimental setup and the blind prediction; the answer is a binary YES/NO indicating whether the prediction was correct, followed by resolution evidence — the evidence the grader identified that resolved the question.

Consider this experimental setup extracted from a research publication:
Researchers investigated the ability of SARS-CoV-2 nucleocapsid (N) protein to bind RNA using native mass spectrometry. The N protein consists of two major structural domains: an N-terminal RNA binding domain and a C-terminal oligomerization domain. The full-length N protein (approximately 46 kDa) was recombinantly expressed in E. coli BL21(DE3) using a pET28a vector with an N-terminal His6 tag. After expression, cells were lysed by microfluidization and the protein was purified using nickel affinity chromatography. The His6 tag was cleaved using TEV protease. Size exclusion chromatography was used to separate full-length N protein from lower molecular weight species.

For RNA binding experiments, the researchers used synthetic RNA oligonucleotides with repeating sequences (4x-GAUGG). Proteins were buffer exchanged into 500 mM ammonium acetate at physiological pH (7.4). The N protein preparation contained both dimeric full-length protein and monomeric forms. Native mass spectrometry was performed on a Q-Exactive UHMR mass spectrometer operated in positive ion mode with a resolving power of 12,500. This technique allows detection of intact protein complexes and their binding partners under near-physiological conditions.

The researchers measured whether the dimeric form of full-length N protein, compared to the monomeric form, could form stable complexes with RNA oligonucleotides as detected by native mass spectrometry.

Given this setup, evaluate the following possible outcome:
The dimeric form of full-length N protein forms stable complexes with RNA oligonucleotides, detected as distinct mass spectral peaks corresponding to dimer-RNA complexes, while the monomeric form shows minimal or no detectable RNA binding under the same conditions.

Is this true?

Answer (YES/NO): YES